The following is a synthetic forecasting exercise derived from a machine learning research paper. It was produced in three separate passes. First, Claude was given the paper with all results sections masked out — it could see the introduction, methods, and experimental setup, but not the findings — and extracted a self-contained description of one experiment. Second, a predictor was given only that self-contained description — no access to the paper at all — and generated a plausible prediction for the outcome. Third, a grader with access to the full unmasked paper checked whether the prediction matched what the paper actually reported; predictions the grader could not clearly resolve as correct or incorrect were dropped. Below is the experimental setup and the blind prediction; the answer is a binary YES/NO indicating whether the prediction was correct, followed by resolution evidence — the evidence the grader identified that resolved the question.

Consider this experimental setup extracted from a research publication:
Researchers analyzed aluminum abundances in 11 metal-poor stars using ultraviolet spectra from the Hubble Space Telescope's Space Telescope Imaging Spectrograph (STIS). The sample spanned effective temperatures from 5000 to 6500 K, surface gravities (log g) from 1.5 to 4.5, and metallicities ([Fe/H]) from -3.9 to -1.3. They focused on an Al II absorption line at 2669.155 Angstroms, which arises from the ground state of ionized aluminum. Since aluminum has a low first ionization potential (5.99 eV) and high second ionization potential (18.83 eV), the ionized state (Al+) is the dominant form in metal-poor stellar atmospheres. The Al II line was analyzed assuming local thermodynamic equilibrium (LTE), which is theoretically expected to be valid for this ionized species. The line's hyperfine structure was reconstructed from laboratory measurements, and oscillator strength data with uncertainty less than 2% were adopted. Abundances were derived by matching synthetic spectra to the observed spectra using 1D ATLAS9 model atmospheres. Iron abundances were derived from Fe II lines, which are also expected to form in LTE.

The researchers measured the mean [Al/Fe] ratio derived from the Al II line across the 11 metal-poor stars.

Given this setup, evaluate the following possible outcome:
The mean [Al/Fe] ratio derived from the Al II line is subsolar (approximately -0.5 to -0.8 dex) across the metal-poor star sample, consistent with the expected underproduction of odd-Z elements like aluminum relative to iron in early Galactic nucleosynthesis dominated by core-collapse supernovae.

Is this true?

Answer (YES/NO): NO